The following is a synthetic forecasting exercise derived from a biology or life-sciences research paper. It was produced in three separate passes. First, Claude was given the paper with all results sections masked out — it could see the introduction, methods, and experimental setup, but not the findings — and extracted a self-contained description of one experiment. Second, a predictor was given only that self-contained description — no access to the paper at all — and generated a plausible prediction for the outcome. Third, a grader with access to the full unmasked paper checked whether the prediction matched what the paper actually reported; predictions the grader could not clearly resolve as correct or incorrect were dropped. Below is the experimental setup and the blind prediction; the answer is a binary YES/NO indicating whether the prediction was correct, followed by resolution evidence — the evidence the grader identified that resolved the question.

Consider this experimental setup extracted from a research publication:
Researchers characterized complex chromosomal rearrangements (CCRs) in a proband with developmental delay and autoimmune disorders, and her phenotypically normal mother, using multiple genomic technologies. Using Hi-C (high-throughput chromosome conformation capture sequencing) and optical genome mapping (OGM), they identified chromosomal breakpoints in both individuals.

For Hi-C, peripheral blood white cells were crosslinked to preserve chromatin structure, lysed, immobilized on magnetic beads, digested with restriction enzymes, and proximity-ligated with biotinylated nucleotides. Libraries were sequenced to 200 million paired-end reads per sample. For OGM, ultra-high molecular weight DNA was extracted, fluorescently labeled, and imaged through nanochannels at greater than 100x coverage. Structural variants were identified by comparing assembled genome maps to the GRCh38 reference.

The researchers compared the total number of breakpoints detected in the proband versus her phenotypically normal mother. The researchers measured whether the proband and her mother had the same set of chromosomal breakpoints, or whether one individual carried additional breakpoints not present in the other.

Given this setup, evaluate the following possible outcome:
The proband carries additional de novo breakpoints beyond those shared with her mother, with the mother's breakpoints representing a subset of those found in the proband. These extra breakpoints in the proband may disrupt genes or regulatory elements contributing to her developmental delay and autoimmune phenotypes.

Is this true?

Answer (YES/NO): NO